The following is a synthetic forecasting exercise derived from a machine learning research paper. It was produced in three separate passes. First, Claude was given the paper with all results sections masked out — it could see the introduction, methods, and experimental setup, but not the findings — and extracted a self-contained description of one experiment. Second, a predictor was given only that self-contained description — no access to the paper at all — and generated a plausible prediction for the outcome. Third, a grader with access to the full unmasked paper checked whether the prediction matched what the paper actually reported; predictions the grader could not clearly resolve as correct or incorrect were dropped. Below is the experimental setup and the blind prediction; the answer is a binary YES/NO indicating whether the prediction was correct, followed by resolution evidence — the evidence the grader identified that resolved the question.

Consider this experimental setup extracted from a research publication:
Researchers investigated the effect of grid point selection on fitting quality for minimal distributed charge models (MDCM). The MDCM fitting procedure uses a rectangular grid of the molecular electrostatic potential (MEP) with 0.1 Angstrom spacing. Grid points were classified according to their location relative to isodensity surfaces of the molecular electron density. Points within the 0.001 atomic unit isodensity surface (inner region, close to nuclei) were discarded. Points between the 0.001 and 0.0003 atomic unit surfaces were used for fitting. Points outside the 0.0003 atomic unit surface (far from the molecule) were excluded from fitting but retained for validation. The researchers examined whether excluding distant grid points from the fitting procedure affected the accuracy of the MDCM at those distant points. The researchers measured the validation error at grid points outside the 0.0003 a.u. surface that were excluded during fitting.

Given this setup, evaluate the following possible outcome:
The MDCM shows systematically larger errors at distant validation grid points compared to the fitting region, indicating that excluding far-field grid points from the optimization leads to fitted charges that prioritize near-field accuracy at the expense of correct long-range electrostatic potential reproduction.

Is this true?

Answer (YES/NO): NO